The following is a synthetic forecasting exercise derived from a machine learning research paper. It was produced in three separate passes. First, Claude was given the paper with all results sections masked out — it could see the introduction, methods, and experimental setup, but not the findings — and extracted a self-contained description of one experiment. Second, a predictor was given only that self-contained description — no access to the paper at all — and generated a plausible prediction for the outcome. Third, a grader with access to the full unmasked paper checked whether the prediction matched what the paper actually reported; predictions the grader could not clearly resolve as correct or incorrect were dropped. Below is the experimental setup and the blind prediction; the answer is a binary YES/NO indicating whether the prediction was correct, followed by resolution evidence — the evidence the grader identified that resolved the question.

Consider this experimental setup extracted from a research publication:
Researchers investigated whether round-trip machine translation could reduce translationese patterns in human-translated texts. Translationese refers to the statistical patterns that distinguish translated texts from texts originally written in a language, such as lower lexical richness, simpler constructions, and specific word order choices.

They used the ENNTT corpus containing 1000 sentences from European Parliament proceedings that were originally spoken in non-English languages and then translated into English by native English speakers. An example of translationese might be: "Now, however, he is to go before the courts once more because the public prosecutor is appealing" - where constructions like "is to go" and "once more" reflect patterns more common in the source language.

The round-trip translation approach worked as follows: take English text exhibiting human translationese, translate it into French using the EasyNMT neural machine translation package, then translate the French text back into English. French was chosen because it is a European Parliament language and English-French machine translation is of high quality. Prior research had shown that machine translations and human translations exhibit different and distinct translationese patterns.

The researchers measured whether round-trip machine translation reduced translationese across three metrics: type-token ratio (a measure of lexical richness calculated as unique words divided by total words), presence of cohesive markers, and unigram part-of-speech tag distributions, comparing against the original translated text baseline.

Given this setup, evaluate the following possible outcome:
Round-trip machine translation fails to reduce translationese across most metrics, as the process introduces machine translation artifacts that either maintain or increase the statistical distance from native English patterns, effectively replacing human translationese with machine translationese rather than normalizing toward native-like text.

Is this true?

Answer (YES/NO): YES